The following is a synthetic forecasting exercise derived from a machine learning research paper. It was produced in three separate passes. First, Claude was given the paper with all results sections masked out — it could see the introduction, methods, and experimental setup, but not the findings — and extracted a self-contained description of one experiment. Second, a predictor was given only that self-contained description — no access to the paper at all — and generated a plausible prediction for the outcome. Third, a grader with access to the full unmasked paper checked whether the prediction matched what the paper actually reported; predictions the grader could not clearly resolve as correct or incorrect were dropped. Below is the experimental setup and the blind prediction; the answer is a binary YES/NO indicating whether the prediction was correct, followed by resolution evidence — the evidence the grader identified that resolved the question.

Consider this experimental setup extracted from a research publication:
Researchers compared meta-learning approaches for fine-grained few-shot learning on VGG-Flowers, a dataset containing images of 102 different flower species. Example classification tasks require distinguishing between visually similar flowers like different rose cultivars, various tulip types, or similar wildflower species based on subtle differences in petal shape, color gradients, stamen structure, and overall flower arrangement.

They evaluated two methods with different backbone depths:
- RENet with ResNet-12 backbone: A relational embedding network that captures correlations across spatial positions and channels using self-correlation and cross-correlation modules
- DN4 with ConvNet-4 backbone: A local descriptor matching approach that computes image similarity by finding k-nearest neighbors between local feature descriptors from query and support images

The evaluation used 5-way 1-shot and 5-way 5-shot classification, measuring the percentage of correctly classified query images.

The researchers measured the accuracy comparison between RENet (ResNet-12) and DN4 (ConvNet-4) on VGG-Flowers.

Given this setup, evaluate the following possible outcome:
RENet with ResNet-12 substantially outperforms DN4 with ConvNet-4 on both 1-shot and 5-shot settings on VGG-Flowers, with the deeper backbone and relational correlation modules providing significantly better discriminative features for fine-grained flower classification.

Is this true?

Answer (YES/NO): YES